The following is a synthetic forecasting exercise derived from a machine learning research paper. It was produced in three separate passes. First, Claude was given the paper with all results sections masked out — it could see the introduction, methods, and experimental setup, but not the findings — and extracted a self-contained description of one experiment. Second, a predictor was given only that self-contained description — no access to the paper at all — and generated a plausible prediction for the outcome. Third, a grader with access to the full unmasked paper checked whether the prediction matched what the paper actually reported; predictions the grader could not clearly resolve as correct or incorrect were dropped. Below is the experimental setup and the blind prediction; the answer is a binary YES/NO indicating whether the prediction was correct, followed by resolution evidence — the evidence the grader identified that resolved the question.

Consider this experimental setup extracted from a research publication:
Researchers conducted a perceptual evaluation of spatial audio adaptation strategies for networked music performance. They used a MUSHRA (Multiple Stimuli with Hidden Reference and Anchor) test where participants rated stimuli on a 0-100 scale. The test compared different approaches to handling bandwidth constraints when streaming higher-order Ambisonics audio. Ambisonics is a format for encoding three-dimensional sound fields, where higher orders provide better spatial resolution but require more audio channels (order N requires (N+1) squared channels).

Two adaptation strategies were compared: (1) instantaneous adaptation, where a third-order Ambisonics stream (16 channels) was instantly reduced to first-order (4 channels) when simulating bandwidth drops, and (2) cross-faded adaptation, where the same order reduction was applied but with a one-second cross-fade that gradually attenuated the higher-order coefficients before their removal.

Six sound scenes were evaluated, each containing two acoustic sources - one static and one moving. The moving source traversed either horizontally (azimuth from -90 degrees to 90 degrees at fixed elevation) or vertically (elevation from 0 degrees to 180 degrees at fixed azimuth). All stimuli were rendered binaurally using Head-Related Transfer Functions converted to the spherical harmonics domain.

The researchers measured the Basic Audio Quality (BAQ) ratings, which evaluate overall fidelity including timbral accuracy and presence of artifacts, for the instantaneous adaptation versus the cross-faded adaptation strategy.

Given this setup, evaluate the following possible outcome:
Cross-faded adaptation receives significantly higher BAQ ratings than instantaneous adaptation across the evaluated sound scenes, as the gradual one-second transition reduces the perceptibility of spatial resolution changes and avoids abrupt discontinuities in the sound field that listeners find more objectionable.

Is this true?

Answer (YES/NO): NO